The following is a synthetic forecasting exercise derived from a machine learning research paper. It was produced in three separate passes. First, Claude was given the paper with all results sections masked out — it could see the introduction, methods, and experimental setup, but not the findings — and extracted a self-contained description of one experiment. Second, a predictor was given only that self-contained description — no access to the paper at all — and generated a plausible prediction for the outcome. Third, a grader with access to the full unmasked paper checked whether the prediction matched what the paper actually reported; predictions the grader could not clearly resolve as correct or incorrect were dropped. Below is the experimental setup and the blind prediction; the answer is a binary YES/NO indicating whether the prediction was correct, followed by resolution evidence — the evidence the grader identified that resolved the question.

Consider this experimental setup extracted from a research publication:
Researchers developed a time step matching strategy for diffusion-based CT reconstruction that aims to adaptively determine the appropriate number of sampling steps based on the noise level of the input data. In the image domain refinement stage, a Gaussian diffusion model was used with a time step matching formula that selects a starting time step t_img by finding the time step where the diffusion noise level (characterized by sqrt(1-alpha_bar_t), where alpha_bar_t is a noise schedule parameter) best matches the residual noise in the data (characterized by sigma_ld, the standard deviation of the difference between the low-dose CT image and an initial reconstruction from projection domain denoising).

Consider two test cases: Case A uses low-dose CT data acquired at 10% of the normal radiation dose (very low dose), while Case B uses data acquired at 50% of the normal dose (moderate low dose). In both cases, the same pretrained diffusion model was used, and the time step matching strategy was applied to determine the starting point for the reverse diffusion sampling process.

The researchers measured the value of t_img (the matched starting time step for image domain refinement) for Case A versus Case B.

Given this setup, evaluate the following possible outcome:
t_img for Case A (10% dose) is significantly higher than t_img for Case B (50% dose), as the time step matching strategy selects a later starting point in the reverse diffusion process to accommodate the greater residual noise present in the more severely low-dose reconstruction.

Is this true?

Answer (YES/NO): YES